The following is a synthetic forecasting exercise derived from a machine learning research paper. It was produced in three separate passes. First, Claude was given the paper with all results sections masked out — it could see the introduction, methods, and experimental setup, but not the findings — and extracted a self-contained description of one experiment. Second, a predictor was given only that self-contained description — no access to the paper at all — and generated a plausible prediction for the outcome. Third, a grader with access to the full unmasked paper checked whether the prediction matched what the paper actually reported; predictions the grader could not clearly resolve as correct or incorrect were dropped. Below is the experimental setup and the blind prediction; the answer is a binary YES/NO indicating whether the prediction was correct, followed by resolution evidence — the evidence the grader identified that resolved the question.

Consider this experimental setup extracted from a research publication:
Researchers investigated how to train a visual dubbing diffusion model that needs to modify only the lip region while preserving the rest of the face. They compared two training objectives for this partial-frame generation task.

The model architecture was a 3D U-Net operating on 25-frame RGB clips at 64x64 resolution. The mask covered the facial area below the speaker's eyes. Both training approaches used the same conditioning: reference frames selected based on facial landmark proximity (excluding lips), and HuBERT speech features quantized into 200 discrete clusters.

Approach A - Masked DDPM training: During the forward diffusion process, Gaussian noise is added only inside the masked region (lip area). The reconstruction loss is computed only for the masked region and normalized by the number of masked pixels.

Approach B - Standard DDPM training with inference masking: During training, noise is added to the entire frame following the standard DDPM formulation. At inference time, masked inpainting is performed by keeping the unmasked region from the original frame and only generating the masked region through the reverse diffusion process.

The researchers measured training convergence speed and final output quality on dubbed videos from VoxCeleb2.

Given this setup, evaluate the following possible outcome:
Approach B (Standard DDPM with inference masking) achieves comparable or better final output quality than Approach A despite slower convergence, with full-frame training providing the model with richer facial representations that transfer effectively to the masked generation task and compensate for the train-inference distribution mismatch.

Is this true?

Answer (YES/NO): NO